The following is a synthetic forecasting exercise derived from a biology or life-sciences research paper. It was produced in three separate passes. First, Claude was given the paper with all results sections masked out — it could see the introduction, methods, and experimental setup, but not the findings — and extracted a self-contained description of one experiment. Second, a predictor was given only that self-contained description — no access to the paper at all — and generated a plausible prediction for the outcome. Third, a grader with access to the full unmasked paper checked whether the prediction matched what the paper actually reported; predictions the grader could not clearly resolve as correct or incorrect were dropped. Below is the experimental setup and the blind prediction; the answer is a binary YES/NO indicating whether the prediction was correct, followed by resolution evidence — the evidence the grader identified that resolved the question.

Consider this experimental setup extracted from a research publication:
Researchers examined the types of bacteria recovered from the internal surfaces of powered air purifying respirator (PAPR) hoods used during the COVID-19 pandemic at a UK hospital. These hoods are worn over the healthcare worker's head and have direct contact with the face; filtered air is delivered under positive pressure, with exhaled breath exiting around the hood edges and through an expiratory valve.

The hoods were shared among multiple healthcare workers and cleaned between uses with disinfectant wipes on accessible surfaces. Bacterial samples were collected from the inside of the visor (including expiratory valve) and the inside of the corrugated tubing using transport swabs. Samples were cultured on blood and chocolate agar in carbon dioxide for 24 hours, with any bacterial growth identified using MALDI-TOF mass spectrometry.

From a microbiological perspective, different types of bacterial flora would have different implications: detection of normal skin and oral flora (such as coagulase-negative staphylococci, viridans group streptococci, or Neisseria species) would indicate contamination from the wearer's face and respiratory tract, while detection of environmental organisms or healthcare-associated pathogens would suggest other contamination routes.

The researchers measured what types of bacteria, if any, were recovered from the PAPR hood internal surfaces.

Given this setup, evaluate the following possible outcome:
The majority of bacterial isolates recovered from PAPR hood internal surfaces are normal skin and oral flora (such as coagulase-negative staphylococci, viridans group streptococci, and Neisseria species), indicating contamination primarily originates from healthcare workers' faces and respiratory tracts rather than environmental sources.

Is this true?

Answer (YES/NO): NO